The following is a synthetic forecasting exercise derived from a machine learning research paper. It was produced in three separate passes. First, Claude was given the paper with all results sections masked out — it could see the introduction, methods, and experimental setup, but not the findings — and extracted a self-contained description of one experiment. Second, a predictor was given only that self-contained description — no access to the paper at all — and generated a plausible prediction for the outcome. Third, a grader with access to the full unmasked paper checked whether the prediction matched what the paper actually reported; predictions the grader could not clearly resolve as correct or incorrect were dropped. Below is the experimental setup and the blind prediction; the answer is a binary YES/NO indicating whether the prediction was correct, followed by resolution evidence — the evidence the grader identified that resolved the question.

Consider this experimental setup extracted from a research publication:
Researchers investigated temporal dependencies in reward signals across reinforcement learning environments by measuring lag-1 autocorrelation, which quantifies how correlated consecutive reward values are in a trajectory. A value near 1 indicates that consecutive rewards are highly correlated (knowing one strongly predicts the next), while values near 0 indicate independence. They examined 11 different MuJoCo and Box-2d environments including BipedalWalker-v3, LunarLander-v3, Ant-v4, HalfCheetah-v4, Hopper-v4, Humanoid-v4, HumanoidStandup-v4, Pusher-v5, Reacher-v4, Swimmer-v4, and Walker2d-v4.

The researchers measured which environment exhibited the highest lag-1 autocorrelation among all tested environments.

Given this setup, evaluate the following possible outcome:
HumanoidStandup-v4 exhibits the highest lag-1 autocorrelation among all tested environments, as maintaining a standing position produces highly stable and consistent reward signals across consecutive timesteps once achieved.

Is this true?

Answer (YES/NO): YES